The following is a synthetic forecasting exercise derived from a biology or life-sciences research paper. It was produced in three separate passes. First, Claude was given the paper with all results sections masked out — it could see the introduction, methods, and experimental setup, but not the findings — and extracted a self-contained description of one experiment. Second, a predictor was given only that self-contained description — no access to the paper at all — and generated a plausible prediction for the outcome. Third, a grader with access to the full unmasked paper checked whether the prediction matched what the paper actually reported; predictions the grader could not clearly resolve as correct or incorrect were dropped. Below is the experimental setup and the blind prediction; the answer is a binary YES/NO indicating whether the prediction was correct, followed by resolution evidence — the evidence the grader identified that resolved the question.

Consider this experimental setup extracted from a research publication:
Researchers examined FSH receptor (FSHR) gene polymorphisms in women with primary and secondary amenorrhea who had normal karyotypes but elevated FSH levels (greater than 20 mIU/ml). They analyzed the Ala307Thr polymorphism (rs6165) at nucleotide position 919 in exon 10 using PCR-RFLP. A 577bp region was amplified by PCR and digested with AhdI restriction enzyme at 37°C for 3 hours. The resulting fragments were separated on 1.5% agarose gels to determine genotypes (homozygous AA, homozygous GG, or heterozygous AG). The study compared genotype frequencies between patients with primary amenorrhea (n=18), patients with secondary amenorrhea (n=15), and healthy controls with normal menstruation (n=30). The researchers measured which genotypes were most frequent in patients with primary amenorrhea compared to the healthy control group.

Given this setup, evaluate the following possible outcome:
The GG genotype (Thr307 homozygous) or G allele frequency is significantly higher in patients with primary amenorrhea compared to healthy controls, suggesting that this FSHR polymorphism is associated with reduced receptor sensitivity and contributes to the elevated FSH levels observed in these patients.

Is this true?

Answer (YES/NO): NO